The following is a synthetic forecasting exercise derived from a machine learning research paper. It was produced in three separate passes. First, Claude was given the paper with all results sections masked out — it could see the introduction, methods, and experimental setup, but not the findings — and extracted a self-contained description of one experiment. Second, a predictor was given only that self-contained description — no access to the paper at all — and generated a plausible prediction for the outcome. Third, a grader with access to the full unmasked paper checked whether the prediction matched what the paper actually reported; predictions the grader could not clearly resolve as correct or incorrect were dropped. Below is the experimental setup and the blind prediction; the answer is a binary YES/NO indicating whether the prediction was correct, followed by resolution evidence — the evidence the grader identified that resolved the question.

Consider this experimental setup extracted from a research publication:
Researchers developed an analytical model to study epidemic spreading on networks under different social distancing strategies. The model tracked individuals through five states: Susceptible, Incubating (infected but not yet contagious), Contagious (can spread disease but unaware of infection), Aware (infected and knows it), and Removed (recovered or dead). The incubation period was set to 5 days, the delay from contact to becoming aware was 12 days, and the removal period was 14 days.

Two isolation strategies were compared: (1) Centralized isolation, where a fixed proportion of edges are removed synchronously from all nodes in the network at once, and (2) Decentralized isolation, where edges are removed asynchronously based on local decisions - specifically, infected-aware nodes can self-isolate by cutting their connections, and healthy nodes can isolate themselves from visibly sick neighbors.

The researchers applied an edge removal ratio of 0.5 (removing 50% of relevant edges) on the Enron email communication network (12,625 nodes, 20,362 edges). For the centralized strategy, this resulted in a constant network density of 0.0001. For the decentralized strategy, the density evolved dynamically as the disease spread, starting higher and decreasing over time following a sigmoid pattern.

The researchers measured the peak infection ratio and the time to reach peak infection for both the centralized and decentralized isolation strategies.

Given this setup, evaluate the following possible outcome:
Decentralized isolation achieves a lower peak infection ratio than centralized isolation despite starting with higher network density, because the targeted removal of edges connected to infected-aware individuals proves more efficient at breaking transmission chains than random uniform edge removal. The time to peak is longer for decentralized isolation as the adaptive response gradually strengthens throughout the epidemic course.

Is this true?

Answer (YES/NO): NO